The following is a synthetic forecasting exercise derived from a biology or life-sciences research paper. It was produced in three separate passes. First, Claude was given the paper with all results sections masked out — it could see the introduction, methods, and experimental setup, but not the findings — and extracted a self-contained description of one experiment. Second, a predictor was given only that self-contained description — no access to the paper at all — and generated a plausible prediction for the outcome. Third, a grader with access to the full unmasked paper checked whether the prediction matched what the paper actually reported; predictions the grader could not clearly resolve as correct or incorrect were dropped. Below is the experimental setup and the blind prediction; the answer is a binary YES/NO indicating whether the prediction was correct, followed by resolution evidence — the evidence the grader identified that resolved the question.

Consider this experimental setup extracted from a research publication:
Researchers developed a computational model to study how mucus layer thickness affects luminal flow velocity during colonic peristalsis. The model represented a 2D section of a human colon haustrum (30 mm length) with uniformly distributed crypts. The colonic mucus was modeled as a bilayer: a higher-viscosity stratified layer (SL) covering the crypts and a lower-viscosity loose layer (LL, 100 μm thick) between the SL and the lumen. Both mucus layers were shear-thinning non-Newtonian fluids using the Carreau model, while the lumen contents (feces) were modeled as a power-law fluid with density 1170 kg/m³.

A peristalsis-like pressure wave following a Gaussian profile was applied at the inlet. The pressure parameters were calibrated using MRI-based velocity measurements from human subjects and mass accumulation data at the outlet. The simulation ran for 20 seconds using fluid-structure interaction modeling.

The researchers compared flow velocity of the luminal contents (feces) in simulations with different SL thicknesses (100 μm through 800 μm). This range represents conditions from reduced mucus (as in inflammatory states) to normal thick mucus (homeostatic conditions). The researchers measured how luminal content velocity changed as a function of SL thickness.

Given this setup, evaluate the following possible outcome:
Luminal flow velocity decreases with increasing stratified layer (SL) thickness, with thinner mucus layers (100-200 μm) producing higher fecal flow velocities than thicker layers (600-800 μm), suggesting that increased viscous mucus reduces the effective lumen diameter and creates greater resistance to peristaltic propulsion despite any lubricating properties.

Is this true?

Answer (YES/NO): NO